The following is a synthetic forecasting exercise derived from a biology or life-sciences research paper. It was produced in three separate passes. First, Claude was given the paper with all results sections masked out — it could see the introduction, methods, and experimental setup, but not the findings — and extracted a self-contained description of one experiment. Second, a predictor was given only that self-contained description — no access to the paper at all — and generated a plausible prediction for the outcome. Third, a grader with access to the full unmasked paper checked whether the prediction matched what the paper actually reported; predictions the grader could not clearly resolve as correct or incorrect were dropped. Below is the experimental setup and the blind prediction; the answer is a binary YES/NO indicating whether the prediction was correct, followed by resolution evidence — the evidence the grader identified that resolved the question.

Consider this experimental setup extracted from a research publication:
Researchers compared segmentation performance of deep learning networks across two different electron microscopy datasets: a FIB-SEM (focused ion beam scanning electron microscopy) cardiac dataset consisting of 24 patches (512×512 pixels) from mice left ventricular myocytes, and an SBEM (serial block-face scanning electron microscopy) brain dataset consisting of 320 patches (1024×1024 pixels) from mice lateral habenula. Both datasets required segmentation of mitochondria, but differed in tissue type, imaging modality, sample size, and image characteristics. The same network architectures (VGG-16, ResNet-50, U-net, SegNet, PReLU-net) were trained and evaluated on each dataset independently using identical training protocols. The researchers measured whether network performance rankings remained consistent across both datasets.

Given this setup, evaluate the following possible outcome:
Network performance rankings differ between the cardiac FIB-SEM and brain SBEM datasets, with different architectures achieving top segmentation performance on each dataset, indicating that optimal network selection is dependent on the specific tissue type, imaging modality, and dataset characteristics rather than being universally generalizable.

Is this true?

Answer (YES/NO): YES